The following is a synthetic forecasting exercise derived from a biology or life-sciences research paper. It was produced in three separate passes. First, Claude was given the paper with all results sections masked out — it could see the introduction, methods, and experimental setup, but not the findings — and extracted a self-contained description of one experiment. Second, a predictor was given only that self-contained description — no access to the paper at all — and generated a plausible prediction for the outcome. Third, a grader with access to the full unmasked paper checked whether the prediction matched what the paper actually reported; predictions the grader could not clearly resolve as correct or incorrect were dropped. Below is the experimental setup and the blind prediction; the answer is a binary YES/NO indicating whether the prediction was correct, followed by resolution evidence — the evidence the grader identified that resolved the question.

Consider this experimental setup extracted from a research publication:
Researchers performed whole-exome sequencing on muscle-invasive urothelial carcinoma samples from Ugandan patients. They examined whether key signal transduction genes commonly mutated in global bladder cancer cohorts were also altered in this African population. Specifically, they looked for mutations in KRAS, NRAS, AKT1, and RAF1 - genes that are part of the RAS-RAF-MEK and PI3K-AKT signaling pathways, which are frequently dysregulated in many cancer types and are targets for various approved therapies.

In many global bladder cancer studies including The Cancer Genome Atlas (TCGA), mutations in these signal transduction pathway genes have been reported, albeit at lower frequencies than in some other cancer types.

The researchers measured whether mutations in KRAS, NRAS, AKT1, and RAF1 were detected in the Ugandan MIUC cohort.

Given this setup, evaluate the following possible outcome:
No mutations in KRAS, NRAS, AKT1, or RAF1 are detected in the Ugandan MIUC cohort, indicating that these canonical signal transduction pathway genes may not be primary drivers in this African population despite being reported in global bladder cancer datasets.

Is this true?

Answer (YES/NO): YES